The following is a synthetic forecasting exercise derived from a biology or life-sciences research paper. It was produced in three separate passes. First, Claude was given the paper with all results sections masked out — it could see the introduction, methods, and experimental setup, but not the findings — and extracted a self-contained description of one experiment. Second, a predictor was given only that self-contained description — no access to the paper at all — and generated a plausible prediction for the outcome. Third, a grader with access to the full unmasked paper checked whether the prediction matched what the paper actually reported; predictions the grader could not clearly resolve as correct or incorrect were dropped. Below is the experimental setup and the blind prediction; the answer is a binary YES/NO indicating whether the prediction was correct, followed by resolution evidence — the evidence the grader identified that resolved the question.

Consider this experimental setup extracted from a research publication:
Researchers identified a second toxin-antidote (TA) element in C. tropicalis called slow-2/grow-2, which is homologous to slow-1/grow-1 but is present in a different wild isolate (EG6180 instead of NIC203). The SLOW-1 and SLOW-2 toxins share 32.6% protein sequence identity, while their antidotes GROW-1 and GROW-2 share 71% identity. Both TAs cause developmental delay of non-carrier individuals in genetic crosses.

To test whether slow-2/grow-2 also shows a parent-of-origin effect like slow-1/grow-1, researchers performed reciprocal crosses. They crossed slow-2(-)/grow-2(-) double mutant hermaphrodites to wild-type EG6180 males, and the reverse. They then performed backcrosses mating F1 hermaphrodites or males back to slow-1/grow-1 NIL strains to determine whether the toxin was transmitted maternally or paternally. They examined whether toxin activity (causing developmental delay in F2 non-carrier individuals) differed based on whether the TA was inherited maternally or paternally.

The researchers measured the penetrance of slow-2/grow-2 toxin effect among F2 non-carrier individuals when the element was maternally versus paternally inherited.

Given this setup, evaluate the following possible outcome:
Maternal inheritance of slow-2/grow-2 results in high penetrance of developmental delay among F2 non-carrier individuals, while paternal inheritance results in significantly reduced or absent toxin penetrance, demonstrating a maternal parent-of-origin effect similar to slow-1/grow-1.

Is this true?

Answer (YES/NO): NO